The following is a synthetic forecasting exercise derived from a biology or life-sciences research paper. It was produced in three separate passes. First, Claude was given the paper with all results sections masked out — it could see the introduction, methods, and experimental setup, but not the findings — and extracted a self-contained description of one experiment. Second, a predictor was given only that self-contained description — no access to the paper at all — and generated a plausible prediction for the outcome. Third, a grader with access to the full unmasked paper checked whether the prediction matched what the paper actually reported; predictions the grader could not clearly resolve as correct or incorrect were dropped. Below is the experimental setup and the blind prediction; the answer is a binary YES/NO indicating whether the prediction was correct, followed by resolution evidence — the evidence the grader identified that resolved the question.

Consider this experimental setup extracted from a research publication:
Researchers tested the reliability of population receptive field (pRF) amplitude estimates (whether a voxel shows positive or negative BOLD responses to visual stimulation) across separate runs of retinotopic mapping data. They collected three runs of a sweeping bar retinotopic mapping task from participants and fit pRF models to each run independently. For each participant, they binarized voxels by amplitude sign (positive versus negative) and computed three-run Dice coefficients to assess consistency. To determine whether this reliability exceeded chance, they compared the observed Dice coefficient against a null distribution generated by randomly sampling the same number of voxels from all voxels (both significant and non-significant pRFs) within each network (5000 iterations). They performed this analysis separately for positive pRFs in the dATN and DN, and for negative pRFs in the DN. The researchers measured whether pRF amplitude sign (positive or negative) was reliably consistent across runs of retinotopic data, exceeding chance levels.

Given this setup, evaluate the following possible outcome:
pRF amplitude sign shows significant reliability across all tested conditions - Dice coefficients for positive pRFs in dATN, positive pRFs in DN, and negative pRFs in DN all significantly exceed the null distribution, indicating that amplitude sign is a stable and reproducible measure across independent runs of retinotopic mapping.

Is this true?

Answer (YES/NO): YES